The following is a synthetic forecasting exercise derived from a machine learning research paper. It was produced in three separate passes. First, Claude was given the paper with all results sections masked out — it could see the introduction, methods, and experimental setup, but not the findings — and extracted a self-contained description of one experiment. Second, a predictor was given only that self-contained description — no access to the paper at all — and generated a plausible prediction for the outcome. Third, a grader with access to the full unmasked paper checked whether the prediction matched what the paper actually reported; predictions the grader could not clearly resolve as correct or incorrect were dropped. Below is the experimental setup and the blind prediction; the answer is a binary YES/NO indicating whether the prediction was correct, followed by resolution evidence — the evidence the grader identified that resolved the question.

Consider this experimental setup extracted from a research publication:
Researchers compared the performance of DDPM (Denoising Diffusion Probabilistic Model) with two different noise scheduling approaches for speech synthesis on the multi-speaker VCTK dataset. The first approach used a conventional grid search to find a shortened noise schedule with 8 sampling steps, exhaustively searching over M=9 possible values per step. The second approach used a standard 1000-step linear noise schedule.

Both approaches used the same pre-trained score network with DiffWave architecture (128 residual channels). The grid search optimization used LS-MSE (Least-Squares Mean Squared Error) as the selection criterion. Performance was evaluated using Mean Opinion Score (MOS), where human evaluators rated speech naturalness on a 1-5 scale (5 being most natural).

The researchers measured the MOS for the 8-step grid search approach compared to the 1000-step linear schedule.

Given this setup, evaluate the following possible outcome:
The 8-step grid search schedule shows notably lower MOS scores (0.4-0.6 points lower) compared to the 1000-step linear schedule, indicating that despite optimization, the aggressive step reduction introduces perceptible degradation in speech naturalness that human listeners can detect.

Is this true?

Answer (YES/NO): NO